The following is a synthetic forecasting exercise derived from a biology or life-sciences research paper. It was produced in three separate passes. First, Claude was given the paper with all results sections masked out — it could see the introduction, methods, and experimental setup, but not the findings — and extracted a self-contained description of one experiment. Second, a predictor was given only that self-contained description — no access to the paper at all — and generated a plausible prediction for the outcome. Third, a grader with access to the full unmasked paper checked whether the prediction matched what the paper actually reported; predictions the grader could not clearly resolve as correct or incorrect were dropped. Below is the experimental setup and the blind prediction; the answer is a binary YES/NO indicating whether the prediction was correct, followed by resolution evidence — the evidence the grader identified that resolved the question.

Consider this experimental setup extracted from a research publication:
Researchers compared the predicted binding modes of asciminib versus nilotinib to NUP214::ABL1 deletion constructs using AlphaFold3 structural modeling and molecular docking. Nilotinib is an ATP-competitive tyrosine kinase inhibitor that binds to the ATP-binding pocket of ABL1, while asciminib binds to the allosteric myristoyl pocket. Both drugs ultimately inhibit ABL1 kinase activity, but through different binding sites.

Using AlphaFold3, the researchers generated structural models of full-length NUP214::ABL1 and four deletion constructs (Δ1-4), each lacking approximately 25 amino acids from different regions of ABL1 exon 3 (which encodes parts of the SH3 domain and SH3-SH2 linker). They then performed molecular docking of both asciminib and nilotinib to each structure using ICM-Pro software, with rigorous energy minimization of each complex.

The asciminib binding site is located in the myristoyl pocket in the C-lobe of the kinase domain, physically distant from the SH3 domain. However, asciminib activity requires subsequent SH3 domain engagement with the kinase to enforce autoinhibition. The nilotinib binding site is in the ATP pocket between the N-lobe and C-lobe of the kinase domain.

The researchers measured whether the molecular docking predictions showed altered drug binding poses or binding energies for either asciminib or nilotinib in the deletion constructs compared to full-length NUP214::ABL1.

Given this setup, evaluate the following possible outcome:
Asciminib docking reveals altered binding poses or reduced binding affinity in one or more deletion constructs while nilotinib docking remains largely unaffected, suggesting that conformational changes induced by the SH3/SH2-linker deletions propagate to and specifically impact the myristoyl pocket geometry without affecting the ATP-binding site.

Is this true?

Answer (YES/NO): NO